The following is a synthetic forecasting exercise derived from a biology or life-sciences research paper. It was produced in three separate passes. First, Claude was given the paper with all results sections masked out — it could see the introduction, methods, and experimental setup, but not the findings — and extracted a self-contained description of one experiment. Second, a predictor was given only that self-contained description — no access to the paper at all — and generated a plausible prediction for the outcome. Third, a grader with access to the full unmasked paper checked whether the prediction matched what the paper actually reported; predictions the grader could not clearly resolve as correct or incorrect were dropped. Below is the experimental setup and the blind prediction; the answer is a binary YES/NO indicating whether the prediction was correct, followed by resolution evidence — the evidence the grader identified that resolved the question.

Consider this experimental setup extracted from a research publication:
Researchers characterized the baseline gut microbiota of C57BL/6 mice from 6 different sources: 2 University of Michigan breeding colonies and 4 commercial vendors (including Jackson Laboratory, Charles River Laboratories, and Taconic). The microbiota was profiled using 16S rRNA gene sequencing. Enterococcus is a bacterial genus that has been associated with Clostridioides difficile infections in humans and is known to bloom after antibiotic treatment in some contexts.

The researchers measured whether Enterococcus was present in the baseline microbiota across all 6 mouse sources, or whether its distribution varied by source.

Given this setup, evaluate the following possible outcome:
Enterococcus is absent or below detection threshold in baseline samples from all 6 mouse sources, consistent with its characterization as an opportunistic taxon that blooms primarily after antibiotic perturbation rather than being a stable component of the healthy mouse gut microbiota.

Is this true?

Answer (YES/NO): NO